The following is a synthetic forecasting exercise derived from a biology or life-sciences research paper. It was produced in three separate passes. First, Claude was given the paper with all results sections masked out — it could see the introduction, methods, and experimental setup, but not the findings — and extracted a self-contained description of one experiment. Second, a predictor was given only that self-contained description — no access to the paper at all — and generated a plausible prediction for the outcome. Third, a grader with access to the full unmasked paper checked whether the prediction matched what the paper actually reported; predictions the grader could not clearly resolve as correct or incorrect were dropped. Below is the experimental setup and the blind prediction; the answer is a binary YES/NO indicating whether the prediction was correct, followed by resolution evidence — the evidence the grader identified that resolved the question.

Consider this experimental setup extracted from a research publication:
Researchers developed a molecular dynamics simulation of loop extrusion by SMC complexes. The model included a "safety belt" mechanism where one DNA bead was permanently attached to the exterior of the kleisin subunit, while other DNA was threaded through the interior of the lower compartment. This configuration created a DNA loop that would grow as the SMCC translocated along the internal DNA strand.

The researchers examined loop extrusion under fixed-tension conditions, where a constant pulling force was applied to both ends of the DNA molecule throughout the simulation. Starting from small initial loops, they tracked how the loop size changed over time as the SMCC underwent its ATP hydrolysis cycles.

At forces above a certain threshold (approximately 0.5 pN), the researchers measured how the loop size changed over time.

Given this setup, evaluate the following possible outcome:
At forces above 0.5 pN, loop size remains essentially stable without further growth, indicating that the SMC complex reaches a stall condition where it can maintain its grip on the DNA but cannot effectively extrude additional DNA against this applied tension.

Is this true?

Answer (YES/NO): NO